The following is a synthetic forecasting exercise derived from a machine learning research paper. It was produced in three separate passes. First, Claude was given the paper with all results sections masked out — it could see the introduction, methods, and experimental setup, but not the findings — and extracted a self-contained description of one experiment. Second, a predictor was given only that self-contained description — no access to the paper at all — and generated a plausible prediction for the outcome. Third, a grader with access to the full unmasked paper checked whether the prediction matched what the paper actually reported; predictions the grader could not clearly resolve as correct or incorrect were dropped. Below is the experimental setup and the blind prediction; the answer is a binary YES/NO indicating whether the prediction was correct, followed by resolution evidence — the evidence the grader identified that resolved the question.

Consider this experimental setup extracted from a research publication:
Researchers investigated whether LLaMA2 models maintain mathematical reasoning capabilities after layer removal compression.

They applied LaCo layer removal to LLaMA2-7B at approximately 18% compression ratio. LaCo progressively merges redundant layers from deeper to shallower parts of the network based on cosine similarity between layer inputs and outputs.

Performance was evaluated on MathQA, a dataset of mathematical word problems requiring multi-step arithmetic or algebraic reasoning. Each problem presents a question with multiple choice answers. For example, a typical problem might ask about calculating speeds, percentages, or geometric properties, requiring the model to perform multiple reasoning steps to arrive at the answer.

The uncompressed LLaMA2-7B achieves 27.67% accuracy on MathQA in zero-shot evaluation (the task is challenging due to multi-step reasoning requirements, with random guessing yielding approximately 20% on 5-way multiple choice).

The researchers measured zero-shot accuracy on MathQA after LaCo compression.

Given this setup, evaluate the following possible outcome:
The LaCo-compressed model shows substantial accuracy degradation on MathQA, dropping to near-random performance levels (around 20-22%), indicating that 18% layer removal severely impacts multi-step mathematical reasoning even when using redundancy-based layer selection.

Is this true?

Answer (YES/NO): NO